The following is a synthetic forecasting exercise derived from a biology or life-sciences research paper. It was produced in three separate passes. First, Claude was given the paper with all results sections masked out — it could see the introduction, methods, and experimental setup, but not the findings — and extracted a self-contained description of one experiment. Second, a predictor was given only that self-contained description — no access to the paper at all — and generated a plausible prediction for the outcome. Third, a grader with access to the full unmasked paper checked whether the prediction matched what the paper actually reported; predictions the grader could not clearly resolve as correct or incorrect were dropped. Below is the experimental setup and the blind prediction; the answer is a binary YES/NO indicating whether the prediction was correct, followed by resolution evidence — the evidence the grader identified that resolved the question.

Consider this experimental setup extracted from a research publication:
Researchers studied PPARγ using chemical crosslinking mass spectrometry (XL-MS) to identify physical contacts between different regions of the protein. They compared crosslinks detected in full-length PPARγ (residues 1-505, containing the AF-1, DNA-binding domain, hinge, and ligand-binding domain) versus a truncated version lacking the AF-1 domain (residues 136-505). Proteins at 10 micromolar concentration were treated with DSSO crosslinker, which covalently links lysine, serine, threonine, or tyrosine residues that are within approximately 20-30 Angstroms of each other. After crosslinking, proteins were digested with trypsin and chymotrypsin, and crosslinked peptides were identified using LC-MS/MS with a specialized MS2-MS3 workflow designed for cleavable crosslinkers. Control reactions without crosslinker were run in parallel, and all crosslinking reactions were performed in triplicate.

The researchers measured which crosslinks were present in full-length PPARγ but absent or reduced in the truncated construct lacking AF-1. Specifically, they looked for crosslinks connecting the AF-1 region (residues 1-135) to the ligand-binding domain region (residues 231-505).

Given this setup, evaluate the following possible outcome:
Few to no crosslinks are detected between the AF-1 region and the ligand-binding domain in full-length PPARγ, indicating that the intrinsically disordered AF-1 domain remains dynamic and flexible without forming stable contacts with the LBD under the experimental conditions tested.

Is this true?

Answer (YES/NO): NO